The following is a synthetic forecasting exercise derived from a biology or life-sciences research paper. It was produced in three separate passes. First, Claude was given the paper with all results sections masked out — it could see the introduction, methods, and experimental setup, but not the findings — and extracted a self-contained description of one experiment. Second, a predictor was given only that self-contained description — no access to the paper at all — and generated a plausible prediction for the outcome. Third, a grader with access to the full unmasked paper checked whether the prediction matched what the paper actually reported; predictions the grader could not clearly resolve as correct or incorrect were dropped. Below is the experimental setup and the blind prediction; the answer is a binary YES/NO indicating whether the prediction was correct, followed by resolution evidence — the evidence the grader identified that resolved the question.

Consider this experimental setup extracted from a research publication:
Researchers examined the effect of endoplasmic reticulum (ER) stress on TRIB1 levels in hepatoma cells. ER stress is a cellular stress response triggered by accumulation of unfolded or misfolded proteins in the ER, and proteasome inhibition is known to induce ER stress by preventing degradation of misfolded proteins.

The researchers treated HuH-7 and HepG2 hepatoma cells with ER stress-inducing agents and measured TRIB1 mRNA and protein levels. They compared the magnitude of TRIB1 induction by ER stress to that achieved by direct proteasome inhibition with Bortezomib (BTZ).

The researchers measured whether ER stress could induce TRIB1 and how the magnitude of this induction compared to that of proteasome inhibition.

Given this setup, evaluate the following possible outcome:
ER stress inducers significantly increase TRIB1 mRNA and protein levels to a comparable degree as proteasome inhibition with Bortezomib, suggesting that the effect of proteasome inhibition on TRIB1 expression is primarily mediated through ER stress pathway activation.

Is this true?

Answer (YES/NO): NO